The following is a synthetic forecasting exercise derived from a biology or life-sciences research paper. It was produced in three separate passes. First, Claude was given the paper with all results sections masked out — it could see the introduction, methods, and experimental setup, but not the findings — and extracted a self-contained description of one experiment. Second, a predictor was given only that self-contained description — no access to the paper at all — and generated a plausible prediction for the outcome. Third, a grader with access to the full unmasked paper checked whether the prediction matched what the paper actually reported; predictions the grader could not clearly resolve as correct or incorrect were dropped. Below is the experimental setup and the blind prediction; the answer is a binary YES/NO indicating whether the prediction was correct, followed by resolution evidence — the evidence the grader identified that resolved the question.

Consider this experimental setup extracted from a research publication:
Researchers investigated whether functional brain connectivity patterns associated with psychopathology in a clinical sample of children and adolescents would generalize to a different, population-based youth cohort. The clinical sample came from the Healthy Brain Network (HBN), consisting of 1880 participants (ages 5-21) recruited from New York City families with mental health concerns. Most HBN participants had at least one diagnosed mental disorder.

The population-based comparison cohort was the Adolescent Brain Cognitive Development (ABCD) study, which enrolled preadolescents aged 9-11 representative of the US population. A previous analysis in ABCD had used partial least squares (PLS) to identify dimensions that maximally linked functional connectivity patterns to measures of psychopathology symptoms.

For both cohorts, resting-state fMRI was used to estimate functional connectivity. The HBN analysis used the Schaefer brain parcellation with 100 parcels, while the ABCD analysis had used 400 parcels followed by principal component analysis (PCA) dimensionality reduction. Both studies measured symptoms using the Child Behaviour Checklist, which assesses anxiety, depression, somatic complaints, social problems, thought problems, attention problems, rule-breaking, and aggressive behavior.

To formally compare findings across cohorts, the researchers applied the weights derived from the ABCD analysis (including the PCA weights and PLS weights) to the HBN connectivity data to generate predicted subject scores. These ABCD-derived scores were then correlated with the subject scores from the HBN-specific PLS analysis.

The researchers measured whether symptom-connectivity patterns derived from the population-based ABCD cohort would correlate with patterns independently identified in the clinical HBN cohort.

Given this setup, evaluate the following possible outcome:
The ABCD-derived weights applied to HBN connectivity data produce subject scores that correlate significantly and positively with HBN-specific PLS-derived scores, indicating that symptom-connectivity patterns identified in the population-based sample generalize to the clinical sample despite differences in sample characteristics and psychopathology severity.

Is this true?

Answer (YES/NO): NO